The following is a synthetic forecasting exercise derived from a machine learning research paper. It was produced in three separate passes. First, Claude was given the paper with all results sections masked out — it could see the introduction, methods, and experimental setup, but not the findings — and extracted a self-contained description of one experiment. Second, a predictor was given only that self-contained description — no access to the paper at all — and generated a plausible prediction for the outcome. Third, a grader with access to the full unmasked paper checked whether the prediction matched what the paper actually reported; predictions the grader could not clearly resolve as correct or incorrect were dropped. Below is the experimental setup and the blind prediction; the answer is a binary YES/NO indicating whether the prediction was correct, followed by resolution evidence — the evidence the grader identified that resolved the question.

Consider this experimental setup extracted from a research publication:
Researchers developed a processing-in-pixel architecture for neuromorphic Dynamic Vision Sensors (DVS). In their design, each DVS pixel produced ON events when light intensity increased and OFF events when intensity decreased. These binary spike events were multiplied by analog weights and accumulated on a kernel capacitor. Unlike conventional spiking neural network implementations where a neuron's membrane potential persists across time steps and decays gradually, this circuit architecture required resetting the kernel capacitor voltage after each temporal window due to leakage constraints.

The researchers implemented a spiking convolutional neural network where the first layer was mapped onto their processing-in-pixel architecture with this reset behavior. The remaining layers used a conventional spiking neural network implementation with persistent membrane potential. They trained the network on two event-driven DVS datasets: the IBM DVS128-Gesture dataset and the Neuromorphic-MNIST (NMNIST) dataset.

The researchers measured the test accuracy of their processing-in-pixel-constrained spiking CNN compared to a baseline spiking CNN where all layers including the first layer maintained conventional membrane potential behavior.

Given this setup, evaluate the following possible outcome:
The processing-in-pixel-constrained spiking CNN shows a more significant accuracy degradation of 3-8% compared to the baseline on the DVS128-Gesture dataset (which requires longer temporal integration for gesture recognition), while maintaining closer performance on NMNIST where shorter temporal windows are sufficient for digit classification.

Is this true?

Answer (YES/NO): NO